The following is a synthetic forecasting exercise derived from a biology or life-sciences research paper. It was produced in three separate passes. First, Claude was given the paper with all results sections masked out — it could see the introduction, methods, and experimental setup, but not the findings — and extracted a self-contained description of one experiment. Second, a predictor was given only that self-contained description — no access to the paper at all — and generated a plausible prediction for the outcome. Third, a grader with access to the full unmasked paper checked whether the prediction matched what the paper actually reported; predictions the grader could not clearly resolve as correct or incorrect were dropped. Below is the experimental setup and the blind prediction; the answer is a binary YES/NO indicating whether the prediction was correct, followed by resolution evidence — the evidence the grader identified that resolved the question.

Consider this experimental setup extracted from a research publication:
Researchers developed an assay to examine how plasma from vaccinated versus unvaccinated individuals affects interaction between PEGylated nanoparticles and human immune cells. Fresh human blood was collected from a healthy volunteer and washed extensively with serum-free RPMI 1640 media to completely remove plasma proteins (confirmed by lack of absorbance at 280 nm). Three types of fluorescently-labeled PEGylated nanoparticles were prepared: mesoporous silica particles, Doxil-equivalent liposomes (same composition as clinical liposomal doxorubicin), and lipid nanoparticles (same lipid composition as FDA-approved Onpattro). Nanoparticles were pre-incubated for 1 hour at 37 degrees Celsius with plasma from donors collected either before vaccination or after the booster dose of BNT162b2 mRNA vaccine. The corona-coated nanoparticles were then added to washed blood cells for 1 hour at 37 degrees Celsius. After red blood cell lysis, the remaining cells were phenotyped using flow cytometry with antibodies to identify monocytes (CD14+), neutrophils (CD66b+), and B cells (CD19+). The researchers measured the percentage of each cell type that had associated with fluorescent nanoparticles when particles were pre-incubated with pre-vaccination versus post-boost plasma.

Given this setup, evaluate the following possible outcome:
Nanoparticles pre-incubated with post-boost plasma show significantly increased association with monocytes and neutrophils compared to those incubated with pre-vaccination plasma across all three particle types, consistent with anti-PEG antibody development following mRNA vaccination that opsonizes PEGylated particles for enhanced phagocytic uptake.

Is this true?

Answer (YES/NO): NO